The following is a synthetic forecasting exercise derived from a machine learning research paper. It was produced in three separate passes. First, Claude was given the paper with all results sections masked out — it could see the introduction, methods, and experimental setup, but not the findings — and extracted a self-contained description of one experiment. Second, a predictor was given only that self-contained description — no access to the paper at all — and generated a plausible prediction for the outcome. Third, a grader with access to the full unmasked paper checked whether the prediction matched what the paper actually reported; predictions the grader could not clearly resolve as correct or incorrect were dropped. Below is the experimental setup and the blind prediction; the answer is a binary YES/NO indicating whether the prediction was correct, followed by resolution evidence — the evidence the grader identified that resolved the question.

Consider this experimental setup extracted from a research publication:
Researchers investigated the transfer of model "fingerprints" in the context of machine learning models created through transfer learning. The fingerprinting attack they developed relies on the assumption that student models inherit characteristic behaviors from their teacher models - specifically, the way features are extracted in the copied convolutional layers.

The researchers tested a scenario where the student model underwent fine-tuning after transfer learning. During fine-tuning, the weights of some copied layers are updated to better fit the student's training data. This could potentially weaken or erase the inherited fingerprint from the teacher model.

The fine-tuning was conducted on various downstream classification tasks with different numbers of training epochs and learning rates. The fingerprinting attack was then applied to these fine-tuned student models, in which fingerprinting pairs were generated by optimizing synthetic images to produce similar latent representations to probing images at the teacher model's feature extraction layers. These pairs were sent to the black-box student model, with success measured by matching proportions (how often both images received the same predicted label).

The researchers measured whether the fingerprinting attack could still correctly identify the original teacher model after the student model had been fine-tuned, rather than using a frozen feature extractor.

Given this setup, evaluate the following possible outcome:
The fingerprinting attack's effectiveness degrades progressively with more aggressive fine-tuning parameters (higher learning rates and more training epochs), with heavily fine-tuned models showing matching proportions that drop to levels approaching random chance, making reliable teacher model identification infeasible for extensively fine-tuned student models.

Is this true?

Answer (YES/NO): NO